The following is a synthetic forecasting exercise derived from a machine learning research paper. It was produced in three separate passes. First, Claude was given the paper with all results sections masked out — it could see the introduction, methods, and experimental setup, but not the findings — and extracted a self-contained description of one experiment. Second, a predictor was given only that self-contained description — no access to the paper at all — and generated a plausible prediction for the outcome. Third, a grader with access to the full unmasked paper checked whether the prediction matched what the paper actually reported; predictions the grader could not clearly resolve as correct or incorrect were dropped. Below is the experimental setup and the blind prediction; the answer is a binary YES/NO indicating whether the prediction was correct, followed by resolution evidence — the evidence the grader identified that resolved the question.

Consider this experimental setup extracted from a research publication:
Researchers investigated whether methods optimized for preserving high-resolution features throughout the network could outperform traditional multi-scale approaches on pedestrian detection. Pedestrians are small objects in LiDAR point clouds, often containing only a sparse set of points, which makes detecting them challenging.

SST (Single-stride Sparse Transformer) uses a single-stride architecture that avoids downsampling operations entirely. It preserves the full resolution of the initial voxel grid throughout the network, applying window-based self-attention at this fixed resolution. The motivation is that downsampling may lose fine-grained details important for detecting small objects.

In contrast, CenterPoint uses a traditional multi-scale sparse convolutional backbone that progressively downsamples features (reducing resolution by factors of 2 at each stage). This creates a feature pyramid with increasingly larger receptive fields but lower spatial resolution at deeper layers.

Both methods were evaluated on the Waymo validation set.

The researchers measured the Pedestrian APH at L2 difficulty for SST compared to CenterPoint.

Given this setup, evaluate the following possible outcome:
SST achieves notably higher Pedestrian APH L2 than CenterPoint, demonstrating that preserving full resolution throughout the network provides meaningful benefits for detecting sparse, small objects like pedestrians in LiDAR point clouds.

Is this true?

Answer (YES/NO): NO